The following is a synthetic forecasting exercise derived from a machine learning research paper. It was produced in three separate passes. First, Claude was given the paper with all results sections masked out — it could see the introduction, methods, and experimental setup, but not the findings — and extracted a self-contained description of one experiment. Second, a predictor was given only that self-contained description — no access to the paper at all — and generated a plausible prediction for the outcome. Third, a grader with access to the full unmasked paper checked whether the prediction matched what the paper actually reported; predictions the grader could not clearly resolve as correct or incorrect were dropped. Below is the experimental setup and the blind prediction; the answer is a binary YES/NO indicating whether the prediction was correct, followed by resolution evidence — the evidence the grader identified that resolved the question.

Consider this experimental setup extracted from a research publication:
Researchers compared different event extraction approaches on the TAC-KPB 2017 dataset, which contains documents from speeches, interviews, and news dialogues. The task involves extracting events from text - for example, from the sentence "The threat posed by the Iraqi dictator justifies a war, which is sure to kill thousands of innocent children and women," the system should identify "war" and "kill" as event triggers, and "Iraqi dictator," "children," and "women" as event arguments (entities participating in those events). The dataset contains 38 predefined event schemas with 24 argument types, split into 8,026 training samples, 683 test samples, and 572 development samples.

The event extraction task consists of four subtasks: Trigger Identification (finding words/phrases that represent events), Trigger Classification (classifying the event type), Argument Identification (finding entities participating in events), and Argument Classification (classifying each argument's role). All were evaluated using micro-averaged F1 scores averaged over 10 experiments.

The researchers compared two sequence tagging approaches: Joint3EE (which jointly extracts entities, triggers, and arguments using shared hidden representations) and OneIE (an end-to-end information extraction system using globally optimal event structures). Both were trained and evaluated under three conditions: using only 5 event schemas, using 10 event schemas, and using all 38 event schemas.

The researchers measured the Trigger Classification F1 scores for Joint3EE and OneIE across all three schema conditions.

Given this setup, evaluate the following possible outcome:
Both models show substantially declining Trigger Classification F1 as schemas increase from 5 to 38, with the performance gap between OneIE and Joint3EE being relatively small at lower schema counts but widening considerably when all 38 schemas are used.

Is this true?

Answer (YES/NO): NO